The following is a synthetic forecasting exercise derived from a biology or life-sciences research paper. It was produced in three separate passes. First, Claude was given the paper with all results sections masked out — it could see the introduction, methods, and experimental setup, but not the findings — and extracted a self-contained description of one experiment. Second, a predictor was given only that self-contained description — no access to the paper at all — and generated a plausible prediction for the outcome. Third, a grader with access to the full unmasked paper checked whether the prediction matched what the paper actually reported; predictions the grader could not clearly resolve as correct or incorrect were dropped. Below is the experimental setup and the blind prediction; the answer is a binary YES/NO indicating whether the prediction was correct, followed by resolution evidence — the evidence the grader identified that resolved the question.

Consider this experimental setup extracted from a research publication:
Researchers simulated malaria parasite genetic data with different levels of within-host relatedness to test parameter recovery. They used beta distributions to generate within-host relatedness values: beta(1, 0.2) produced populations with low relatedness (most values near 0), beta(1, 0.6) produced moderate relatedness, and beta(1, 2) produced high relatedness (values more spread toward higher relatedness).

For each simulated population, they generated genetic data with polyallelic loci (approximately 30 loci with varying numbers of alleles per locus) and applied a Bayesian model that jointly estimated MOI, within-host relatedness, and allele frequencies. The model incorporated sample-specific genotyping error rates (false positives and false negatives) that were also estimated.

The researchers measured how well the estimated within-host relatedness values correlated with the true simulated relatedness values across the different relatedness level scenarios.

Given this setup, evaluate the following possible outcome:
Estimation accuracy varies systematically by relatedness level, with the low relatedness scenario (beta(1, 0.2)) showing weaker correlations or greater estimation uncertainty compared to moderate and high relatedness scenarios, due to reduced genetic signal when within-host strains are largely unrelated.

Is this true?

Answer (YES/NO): YES